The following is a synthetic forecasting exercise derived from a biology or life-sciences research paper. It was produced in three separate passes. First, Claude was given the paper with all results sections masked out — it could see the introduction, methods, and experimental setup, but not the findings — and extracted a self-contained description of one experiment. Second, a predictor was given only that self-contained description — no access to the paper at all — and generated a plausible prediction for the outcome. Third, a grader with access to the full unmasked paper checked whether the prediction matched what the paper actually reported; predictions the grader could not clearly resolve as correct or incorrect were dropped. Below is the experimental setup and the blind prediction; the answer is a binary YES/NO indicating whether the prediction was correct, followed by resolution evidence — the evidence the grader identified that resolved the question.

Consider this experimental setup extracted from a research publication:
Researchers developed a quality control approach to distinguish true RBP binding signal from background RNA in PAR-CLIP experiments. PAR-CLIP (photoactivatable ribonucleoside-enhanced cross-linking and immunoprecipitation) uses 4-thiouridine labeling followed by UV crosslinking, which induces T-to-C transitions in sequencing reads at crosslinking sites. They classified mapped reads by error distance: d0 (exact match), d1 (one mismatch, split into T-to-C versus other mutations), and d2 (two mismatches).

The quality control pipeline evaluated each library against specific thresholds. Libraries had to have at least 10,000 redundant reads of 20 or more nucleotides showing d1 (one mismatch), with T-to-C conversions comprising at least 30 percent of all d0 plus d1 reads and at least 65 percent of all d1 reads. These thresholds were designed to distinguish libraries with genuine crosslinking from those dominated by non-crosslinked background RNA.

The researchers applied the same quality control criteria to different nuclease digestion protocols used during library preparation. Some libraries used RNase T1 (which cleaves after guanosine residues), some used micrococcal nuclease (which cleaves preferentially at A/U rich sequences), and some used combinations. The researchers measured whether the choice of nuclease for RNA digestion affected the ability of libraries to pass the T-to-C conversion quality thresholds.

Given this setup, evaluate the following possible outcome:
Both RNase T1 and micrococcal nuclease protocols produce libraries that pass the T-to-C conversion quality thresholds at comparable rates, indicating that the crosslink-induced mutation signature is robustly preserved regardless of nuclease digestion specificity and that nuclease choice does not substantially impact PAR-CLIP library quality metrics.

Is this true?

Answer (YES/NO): NO